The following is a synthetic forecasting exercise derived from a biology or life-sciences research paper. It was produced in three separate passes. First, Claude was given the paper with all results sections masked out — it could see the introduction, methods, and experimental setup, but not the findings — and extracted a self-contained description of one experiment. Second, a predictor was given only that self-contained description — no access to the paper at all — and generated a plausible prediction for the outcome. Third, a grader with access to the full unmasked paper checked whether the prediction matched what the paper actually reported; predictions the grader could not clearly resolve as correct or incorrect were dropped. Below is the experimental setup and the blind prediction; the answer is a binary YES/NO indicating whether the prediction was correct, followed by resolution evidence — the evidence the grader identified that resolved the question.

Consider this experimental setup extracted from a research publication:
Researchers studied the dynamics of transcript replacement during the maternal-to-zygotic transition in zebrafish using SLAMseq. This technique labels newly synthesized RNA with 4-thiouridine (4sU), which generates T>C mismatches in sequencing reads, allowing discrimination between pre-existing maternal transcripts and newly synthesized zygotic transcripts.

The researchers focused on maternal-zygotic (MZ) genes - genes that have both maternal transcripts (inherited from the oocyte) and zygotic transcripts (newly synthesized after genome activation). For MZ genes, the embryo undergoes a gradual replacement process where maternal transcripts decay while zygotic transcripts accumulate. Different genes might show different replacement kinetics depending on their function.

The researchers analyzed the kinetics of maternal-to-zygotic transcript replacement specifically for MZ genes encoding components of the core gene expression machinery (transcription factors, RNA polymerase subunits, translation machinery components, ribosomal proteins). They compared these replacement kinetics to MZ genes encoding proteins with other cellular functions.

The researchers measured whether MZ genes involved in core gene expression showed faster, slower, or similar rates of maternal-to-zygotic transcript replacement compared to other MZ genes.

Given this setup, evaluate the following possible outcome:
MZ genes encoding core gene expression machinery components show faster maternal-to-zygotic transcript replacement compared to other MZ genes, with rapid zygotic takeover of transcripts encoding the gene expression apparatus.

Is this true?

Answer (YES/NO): YES